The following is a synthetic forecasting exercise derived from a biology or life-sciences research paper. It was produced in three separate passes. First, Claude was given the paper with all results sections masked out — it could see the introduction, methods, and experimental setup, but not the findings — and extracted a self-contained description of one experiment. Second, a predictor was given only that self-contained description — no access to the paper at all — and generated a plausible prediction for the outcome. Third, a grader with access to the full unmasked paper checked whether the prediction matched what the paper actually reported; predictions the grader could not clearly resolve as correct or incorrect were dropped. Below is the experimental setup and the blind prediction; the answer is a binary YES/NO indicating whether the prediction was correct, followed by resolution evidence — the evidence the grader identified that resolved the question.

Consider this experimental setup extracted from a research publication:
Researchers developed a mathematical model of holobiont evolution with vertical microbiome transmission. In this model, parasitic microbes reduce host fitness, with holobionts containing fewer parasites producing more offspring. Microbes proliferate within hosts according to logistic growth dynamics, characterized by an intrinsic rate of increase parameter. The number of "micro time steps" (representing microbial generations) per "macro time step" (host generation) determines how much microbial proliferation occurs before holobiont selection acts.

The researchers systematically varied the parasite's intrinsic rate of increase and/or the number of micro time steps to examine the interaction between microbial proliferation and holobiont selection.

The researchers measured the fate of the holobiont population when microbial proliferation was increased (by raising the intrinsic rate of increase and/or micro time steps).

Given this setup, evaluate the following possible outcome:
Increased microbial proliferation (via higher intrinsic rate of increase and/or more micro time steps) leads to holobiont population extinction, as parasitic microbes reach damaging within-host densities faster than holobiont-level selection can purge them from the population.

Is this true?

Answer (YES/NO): YES